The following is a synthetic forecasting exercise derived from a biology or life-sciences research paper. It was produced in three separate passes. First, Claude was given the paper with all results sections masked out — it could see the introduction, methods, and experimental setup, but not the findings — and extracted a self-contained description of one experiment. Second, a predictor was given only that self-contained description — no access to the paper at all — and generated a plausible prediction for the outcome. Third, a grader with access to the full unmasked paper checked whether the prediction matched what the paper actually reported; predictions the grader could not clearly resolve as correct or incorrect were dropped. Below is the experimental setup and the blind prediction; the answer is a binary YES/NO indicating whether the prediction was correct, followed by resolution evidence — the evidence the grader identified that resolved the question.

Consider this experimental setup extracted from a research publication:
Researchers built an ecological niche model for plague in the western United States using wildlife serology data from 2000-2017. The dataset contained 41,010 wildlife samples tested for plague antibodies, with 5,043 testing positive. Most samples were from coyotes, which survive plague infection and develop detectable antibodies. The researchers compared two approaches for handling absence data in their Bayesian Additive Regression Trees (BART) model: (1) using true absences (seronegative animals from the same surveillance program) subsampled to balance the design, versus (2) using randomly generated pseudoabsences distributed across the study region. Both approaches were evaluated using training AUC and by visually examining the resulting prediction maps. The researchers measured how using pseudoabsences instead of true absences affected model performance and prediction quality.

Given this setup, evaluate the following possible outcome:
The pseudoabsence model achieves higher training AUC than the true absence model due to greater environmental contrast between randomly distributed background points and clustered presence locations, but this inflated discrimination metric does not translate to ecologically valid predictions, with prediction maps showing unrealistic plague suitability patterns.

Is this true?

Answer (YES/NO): YES